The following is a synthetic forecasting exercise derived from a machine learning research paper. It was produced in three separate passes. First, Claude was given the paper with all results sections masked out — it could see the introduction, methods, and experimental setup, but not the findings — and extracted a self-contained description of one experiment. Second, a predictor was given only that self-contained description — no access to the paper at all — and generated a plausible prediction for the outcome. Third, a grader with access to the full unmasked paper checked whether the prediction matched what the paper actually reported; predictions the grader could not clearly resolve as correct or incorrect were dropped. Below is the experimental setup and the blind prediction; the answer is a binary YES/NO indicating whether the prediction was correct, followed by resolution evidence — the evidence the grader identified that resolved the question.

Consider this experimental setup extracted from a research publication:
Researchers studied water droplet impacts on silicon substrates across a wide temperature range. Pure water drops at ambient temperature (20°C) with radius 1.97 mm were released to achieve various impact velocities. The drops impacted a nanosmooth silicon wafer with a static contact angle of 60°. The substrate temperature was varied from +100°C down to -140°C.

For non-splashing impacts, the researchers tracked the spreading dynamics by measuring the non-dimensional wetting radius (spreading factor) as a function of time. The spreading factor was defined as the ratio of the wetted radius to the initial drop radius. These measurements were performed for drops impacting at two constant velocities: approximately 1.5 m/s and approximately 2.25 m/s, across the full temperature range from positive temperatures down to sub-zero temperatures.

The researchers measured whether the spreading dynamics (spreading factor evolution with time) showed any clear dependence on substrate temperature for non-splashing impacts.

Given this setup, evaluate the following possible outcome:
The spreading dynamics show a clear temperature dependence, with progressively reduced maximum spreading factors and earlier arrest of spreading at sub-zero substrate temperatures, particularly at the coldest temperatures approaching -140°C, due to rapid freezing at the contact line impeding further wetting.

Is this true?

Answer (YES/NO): NO